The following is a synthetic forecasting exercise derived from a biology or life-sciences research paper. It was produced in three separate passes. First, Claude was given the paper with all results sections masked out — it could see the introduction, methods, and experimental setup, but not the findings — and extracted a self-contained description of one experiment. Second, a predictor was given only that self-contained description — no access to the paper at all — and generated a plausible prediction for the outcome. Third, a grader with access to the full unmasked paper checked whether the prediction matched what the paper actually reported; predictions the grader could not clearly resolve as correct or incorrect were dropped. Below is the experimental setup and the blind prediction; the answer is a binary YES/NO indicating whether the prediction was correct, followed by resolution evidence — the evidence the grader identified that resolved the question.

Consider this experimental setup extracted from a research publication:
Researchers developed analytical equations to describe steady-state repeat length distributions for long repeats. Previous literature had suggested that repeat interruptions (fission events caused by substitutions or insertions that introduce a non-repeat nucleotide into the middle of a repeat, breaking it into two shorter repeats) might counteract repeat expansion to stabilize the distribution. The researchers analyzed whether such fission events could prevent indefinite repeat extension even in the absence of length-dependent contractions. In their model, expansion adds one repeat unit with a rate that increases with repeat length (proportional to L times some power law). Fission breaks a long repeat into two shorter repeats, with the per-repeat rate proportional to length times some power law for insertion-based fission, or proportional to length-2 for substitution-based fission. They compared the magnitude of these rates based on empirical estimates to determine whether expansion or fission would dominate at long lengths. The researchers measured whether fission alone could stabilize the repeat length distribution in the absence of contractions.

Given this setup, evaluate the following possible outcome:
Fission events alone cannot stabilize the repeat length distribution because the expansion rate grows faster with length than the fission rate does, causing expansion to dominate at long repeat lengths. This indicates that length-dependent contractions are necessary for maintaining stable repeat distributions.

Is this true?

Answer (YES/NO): YES